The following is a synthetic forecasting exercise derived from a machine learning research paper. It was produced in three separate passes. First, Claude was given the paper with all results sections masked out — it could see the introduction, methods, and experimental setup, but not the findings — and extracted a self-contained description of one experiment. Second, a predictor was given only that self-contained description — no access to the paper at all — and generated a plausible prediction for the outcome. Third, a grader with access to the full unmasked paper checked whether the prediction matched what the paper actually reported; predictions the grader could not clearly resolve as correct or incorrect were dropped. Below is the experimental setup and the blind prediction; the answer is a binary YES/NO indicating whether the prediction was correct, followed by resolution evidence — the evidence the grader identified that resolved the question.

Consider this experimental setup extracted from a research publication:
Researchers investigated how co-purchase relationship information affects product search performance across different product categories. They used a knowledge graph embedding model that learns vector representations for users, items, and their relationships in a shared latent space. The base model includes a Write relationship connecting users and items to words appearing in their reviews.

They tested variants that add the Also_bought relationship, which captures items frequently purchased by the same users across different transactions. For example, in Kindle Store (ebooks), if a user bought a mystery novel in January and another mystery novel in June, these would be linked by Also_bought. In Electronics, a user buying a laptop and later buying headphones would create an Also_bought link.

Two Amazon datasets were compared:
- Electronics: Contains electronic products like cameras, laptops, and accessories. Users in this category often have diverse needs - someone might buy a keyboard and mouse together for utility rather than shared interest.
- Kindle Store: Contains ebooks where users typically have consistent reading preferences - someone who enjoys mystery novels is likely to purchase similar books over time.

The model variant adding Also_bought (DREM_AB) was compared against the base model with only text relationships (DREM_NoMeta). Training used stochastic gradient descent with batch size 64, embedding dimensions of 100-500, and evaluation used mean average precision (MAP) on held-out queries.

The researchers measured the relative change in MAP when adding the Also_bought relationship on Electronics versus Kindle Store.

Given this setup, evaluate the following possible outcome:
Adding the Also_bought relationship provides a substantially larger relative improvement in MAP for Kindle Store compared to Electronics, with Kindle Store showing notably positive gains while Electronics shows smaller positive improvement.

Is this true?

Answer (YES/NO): NO